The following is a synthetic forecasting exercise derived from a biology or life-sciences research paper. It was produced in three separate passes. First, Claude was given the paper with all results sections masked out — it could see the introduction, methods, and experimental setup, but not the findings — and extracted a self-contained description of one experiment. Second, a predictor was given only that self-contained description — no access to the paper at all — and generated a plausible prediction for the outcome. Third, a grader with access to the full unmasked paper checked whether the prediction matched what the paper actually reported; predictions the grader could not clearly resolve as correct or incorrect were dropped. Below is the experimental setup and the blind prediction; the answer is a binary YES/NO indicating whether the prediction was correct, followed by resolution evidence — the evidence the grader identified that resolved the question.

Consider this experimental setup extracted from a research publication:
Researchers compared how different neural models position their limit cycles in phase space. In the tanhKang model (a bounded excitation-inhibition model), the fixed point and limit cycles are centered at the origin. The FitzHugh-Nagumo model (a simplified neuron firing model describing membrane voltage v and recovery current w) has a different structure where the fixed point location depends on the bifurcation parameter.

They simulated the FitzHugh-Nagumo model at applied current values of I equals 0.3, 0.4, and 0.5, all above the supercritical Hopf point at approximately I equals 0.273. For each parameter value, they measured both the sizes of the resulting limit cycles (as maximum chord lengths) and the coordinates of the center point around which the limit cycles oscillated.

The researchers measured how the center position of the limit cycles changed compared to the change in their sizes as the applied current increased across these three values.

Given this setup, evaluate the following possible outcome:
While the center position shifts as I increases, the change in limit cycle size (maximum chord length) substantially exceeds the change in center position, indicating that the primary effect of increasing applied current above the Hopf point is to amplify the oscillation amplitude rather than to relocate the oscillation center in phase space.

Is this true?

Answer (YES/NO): NO